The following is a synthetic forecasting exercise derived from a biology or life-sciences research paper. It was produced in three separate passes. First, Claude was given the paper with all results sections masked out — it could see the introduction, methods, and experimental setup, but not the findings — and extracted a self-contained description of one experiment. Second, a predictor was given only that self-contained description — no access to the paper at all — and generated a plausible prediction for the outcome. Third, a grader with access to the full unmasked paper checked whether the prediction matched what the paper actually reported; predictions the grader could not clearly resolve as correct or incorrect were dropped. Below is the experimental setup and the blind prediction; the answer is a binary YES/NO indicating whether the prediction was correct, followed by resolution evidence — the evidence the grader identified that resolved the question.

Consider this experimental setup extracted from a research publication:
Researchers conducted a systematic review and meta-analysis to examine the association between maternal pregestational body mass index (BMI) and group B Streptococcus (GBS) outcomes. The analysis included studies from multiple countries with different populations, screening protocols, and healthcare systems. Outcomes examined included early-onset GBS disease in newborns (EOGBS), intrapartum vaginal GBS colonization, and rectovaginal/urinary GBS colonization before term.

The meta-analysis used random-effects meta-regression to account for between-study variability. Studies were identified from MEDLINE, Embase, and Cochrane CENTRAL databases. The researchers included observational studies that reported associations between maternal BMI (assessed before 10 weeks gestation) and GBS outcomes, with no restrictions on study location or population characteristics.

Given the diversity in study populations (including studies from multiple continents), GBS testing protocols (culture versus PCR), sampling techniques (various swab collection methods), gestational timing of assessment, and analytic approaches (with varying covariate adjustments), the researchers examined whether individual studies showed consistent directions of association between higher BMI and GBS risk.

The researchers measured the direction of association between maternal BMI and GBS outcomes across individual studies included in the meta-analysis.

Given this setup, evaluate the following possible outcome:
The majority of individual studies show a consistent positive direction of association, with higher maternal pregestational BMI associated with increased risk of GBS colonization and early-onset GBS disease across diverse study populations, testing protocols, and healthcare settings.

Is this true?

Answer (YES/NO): YES